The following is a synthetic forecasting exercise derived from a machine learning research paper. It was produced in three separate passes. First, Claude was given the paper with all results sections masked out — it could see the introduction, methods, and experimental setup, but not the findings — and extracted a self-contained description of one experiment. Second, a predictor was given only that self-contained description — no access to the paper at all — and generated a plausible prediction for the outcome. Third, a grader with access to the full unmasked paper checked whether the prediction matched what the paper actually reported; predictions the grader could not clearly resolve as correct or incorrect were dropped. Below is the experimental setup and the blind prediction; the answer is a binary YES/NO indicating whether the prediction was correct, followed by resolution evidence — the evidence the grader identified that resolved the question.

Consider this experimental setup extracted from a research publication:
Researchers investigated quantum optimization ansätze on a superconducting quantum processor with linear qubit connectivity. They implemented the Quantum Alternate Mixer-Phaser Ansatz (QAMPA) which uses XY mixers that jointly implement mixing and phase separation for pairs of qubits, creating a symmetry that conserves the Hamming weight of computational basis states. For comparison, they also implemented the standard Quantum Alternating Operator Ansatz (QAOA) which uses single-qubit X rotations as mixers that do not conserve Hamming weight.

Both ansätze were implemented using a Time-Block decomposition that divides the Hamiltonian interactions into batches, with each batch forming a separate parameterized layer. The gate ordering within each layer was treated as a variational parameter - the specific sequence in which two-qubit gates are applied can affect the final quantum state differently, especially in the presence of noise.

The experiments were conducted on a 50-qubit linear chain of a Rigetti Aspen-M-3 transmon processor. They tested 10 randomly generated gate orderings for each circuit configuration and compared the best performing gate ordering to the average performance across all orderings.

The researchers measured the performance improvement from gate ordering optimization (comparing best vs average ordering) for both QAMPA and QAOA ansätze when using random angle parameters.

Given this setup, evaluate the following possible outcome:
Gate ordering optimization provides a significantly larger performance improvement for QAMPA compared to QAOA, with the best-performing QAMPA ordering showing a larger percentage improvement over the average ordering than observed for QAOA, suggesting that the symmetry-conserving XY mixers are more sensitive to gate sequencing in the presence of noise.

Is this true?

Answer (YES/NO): YES